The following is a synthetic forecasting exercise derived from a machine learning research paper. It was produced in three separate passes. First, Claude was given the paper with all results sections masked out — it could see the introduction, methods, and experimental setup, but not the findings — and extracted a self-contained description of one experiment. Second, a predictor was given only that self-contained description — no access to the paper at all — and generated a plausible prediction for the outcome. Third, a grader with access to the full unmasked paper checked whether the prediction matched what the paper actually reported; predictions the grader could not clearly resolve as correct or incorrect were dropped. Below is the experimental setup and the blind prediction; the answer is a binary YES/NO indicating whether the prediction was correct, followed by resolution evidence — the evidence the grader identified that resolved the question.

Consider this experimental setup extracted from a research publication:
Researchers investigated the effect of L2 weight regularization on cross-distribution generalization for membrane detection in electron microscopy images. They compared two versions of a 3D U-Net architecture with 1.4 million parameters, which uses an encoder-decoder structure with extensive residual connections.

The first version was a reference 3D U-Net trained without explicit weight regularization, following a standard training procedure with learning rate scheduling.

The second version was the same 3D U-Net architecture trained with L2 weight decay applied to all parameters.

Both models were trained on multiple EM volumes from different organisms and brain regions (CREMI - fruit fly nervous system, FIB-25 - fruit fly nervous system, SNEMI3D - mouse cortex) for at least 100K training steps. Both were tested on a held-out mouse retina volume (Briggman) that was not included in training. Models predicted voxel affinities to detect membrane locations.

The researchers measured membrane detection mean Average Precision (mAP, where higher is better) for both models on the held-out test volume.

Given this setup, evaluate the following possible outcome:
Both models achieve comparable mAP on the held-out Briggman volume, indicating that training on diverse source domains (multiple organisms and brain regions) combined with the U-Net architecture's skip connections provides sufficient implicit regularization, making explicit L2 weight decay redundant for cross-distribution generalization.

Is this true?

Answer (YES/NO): NO